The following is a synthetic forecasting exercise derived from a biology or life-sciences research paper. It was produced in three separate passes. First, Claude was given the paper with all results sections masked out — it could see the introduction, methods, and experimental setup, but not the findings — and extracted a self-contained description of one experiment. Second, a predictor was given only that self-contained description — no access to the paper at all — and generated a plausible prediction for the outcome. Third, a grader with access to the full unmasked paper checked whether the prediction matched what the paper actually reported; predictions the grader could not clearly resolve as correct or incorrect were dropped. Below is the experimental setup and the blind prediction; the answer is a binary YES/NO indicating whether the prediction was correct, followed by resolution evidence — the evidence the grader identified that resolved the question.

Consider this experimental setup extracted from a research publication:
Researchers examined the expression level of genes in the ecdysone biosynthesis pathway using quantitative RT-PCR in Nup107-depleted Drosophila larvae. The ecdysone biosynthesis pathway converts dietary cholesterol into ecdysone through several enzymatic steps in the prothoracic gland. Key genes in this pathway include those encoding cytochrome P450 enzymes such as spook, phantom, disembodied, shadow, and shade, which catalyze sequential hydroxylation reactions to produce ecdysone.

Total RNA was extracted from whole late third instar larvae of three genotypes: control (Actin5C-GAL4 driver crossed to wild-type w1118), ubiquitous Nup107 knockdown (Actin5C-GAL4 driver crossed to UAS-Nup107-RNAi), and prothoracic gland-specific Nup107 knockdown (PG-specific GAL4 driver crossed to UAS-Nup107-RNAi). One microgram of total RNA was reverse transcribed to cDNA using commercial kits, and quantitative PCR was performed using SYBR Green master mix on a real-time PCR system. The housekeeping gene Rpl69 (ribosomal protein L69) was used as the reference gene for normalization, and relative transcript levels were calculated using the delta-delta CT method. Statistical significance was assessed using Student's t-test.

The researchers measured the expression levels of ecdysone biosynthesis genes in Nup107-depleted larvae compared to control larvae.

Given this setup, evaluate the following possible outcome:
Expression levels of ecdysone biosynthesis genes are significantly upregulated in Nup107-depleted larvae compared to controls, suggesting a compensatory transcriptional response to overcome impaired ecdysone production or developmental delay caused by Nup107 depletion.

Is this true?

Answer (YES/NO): NO